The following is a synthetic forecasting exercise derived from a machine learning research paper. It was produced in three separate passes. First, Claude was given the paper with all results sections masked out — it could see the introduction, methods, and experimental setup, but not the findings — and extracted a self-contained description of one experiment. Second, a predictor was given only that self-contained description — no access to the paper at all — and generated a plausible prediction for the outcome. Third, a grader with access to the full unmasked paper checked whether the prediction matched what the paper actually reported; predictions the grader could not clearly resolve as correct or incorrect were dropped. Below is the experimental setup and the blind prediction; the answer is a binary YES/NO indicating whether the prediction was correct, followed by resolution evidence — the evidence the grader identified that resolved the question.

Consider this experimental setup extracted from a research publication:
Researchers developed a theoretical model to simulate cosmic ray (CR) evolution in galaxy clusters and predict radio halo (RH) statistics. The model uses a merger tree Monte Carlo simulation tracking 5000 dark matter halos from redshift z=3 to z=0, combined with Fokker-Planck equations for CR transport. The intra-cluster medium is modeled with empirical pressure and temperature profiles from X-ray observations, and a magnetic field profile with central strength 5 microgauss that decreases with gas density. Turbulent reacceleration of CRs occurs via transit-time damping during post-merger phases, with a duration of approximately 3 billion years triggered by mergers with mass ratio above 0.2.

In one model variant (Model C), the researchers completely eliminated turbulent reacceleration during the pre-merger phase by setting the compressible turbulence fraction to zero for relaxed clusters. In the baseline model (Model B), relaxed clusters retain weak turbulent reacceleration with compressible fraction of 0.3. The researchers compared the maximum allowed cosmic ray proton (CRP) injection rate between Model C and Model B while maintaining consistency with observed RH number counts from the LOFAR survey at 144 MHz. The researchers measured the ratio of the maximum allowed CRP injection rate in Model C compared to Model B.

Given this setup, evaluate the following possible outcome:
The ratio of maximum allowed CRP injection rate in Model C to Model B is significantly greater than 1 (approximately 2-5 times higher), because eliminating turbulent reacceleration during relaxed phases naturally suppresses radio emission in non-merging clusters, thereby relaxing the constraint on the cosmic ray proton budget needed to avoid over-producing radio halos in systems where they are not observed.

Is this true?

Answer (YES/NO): YES